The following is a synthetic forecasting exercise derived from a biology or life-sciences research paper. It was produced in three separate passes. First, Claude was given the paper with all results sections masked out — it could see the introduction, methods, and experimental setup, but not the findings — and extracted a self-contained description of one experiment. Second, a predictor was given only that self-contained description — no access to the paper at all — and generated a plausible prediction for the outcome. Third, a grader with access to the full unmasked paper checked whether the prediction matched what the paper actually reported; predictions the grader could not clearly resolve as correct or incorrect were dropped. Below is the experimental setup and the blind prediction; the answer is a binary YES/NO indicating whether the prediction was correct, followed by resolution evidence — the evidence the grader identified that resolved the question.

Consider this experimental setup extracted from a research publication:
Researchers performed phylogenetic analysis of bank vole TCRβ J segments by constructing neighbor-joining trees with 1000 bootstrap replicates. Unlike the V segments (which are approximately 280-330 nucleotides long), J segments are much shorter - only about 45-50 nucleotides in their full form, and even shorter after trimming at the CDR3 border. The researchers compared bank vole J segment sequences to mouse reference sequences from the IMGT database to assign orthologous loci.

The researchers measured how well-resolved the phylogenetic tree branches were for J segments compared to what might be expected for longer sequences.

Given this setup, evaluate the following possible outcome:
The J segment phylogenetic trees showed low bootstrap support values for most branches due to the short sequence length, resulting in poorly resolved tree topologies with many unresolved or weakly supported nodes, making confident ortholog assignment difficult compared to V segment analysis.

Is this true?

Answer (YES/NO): YES